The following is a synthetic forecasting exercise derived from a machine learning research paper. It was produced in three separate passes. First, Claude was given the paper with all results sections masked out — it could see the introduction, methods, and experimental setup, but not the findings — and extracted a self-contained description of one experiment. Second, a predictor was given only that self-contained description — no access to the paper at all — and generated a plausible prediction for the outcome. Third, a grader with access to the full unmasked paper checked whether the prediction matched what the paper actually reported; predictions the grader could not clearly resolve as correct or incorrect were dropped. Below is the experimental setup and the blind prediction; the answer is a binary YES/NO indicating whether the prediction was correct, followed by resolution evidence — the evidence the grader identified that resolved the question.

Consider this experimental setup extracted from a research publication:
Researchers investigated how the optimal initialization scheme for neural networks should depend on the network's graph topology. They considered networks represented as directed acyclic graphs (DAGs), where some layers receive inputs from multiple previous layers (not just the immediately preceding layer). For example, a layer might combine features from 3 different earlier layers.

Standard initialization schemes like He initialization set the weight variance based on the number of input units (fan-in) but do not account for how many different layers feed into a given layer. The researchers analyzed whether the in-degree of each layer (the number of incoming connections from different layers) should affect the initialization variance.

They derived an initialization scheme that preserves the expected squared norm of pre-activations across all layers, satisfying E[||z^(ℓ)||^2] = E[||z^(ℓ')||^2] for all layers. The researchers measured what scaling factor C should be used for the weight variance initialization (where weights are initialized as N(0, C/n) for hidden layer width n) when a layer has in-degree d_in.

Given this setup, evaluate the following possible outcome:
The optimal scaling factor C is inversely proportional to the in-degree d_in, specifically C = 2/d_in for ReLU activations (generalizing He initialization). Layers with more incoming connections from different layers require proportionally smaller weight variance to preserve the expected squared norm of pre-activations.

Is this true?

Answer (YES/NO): YES